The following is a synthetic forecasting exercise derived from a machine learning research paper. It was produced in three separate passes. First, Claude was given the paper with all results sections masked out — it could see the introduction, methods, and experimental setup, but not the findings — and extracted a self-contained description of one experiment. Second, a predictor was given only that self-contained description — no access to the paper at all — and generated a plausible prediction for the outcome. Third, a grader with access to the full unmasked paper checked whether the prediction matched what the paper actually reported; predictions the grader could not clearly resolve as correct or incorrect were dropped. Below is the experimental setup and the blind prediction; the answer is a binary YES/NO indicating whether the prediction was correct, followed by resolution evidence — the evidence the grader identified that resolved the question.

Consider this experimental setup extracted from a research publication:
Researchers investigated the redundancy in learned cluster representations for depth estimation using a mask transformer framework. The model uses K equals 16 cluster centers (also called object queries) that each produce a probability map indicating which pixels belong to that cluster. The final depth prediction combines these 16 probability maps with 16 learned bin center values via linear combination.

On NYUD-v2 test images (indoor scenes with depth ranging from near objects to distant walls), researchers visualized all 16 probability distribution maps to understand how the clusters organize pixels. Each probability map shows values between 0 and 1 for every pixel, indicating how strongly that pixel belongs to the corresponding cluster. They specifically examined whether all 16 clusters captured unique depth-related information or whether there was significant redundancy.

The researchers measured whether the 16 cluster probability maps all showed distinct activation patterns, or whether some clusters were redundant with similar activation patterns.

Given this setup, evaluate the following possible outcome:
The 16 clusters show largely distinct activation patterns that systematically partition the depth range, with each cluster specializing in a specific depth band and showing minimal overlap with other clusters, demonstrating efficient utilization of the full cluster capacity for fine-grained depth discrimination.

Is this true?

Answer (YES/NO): NO